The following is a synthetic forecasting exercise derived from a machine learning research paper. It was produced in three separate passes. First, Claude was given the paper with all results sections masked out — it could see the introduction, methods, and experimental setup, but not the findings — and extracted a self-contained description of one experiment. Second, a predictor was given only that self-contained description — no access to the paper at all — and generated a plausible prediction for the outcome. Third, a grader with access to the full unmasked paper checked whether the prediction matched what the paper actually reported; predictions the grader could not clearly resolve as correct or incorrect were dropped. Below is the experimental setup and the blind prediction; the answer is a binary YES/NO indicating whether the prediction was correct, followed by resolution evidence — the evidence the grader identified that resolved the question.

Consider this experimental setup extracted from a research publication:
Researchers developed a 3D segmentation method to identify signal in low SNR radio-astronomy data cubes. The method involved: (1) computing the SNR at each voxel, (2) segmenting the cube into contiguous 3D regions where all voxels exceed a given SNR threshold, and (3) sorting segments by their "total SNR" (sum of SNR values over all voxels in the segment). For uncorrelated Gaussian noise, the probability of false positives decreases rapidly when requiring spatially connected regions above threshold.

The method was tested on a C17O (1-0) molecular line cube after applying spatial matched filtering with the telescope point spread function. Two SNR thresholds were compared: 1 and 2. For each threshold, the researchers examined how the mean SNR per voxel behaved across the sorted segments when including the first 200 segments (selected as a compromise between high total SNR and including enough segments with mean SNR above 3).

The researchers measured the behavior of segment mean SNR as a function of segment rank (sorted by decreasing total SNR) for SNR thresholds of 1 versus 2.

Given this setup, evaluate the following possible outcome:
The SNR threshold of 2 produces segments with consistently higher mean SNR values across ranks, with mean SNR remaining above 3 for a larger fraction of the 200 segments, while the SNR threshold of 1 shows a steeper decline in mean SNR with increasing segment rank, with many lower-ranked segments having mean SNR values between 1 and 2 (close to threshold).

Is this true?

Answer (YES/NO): NO